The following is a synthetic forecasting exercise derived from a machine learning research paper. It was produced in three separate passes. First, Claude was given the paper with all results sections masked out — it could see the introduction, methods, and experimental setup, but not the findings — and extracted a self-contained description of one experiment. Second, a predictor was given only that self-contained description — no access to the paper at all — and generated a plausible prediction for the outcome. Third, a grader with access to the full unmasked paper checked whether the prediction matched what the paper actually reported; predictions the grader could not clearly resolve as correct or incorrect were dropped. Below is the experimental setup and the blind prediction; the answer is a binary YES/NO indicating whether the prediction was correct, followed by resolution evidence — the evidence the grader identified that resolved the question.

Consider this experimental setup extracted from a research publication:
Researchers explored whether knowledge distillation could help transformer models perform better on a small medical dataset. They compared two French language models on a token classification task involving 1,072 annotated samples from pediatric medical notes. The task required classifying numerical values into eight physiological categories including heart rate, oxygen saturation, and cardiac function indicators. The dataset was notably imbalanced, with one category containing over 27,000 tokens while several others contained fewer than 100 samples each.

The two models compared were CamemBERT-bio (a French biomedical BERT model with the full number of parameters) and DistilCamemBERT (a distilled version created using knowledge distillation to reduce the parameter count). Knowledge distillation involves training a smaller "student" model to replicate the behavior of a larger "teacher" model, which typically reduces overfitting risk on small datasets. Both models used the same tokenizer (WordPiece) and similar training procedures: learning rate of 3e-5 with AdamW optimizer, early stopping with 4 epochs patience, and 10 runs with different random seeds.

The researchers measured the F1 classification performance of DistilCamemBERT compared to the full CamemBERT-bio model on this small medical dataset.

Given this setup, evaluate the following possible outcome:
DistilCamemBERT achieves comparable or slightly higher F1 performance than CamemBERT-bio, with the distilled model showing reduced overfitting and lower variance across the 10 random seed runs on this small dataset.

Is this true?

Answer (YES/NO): NO